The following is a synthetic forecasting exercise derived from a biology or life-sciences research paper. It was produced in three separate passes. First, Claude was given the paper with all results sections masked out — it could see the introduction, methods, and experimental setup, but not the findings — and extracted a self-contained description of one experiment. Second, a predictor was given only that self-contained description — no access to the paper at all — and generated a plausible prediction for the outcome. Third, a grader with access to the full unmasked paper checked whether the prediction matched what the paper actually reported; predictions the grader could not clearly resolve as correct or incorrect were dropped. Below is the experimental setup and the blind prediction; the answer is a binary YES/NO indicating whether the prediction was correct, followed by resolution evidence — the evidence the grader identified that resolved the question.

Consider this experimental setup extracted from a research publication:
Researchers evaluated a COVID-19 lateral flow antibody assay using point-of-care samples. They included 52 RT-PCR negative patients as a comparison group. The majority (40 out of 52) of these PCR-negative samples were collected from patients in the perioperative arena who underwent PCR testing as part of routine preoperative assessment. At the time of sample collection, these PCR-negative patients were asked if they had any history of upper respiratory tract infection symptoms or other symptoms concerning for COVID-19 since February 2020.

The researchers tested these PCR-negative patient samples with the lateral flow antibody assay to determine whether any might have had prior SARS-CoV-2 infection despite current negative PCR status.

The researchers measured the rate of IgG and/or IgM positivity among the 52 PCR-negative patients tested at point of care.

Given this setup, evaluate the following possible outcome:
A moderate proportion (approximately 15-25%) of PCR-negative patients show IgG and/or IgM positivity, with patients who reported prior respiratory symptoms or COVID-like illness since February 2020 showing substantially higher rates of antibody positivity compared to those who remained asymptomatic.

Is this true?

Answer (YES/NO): NO